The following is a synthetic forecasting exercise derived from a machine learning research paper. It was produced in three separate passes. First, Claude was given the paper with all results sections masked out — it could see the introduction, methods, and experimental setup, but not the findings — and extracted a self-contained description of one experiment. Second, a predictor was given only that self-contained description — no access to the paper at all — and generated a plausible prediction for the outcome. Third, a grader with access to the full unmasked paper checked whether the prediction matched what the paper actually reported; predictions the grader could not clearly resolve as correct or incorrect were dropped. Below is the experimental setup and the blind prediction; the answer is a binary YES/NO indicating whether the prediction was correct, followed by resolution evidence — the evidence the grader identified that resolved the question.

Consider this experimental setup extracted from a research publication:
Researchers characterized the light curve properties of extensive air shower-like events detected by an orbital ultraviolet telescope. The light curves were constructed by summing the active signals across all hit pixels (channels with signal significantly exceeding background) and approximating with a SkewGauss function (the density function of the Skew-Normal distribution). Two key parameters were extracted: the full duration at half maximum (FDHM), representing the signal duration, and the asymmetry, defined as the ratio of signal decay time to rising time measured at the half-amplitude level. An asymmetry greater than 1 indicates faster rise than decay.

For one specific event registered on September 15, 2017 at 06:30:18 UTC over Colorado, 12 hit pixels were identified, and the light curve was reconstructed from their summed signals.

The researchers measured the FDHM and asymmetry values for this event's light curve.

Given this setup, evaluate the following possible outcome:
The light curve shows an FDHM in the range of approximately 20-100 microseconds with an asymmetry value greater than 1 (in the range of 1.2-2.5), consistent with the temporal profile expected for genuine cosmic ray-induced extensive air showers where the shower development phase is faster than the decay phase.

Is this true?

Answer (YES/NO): YES